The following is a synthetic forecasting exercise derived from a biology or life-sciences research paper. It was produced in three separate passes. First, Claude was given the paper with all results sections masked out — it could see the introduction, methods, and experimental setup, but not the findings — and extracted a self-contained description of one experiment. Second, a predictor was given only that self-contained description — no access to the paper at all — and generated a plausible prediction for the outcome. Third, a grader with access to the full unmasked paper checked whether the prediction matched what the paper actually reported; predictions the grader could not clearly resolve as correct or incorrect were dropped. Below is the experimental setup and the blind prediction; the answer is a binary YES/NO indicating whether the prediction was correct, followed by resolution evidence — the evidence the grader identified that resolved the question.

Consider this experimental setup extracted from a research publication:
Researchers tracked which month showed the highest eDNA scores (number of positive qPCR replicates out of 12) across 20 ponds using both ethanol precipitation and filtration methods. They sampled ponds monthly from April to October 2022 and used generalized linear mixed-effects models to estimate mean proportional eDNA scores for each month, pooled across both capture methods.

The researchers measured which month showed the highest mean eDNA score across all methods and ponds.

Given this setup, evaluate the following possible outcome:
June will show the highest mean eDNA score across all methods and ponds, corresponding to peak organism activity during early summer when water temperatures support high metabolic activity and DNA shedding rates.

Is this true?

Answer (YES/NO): NO